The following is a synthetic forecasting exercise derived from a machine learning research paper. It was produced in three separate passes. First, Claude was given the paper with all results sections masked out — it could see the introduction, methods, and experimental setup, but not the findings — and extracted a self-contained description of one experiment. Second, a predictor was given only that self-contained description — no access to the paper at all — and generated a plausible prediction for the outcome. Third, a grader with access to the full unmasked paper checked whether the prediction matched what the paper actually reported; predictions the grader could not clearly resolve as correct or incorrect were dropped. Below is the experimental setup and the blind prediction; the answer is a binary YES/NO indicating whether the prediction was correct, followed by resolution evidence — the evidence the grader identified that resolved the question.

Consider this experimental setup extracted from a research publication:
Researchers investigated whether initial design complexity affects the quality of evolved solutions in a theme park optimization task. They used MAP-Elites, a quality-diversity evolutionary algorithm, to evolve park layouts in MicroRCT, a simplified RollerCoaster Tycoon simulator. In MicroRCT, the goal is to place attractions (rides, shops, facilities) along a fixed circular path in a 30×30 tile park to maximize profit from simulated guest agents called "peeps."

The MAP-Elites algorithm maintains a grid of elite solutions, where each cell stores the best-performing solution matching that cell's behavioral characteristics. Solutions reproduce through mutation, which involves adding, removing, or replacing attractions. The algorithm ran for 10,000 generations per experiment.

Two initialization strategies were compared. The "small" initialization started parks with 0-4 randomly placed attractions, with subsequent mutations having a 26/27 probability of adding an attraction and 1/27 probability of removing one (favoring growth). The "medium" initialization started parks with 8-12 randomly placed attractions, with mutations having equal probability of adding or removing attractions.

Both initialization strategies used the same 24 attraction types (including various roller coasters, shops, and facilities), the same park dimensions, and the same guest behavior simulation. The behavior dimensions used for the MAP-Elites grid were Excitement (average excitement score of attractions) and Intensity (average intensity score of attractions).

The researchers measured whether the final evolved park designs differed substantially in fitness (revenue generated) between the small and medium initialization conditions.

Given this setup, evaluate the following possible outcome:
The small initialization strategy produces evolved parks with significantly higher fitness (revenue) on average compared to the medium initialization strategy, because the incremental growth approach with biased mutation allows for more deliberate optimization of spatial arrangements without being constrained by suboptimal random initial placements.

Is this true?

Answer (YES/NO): NO